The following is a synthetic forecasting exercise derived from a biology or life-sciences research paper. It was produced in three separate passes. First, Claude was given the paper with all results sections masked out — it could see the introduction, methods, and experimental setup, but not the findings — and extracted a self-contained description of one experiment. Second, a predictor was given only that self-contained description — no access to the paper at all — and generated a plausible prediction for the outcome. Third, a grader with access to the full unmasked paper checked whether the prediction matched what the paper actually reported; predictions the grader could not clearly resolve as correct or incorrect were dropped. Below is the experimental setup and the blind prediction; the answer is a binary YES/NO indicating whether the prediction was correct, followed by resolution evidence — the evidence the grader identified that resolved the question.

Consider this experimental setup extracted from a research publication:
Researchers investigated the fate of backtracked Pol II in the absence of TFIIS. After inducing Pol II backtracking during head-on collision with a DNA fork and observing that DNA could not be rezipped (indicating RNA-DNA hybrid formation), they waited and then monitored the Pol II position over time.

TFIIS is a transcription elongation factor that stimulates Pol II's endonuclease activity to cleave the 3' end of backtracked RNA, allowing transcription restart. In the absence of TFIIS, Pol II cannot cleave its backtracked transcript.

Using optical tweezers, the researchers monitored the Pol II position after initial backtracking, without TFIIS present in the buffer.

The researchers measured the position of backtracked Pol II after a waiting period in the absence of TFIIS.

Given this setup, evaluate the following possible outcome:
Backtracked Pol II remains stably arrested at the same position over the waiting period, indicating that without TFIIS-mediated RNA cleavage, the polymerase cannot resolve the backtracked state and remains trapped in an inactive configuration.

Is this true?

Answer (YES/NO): NO